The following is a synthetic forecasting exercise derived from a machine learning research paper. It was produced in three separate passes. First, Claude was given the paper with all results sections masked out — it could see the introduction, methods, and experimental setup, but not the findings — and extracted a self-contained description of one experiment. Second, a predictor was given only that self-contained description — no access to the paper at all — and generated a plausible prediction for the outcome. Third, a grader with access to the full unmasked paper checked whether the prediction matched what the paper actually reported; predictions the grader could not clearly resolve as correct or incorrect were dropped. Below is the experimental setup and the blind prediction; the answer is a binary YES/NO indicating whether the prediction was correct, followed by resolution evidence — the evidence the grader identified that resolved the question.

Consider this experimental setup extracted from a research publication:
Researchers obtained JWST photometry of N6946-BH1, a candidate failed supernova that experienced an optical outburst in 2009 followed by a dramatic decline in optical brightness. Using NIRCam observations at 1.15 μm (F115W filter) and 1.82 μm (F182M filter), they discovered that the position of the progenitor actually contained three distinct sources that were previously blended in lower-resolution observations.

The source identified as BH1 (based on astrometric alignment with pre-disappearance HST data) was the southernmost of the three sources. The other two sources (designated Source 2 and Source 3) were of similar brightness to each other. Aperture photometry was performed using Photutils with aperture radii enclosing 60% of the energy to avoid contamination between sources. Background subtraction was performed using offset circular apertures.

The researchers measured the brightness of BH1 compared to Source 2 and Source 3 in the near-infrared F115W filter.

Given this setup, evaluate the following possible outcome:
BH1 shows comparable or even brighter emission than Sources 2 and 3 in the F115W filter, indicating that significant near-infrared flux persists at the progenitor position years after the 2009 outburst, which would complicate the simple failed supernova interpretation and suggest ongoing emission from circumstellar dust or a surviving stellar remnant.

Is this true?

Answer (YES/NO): YES